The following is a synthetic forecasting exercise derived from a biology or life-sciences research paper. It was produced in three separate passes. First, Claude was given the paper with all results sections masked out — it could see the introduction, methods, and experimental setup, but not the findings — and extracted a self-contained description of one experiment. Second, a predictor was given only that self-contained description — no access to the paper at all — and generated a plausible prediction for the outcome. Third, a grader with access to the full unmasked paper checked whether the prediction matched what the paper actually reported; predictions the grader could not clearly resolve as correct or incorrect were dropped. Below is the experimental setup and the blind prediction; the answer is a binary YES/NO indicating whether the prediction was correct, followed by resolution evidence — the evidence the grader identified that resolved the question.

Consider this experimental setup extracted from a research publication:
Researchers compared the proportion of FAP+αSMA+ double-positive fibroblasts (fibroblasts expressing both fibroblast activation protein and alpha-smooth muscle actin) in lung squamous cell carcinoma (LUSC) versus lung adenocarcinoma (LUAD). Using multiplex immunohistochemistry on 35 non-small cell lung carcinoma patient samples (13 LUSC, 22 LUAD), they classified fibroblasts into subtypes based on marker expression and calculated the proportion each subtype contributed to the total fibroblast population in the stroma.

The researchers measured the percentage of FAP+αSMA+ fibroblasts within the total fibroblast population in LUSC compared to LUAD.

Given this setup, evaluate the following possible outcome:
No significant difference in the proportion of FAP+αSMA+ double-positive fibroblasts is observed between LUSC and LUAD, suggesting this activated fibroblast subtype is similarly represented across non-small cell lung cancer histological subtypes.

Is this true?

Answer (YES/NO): NO